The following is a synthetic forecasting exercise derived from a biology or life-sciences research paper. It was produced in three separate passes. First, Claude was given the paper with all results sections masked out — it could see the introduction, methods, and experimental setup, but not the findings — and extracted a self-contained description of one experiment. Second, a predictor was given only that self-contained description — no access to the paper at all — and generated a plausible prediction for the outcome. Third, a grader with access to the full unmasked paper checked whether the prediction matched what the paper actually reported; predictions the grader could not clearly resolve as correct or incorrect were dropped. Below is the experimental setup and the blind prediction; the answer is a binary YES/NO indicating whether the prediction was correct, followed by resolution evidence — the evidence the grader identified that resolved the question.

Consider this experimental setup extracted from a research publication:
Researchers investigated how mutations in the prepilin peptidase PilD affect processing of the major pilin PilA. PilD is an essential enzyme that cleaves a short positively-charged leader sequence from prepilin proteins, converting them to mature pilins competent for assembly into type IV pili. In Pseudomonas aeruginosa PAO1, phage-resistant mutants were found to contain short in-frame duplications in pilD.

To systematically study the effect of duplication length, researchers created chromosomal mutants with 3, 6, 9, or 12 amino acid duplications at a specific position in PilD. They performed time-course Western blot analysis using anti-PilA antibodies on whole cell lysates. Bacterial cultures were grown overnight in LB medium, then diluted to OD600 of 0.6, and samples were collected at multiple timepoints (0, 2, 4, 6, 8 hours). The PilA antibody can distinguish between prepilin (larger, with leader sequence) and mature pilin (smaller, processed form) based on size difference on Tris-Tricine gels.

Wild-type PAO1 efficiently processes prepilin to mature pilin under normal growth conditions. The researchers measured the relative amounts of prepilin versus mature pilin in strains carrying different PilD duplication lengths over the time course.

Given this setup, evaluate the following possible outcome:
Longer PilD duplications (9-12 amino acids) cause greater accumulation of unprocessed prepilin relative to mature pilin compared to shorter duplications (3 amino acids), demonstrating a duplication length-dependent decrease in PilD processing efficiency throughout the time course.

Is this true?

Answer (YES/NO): NO